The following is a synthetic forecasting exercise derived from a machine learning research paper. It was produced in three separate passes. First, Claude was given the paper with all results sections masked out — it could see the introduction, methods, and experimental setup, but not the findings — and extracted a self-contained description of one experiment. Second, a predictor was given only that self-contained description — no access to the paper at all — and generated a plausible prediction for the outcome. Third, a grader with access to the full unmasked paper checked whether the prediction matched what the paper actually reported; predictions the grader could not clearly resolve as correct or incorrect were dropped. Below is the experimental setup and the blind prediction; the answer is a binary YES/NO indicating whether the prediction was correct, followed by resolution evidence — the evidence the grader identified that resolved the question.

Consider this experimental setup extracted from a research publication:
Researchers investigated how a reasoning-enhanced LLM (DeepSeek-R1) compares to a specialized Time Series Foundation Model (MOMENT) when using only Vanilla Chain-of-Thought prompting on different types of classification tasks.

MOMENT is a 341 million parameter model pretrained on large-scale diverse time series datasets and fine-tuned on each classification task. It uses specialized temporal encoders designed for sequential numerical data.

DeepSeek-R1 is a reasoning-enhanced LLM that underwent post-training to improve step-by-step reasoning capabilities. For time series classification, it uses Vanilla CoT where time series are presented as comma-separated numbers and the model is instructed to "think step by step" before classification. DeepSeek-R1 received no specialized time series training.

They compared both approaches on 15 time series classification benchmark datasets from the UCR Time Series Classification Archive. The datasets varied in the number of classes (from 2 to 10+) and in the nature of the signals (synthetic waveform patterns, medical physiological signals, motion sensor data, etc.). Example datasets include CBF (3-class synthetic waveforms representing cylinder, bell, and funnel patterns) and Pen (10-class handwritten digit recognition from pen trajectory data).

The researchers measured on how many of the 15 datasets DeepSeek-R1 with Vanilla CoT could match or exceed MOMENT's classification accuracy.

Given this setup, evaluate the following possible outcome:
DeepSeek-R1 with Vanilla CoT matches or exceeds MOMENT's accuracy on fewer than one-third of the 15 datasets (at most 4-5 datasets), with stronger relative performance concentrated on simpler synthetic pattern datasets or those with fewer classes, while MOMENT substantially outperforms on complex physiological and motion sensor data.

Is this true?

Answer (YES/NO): NO